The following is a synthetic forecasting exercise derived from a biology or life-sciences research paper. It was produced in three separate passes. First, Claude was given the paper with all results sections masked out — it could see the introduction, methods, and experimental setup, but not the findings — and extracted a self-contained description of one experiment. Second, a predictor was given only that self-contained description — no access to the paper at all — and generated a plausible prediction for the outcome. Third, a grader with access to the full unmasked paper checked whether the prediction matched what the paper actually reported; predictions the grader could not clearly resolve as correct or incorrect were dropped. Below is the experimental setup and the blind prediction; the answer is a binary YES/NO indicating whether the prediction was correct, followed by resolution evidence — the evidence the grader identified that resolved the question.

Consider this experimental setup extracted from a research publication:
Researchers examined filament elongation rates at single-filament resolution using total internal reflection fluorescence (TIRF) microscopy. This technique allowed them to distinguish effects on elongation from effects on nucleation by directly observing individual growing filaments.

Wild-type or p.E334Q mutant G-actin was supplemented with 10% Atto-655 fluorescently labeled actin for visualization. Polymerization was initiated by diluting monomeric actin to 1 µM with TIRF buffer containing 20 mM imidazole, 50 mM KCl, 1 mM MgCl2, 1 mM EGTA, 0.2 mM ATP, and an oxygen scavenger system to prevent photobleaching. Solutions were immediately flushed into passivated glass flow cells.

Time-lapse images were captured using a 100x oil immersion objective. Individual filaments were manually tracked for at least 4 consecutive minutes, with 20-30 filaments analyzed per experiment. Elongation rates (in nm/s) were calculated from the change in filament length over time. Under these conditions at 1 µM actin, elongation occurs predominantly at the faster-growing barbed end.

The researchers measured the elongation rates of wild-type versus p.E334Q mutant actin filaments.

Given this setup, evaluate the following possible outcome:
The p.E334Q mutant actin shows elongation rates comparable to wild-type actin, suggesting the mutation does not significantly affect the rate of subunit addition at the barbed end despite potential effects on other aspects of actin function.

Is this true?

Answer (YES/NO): NO